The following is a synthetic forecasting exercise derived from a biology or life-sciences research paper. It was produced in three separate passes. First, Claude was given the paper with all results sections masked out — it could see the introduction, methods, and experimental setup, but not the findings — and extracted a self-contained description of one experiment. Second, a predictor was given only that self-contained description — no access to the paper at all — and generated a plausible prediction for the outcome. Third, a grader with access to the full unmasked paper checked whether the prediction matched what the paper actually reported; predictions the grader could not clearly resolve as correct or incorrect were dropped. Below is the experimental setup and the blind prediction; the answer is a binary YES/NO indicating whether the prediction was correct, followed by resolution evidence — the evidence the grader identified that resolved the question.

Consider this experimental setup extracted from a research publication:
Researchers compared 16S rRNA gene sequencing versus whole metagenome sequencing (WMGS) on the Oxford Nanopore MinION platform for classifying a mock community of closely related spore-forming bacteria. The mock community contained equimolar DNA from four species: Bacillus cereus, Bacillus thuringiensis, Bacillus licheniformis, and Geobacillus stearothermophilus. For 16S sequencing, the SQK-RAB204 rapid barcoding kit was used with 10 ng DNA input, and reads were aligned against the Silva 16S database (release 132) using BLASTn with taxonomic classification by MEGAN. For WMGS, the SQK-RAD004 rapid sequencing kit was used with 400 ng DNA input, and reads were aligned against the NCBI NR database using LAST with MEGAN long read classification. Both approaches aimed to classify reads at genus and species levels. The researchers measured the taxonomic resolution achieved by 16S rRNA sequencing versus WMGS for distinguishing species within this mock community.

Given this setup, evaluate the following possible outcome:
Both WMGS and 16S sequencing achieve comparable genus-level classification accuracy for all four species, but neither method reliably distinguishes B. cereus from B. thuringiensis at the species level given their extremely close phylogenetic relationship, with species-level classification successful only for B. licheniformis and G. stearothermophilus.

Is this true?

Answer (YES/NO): NO